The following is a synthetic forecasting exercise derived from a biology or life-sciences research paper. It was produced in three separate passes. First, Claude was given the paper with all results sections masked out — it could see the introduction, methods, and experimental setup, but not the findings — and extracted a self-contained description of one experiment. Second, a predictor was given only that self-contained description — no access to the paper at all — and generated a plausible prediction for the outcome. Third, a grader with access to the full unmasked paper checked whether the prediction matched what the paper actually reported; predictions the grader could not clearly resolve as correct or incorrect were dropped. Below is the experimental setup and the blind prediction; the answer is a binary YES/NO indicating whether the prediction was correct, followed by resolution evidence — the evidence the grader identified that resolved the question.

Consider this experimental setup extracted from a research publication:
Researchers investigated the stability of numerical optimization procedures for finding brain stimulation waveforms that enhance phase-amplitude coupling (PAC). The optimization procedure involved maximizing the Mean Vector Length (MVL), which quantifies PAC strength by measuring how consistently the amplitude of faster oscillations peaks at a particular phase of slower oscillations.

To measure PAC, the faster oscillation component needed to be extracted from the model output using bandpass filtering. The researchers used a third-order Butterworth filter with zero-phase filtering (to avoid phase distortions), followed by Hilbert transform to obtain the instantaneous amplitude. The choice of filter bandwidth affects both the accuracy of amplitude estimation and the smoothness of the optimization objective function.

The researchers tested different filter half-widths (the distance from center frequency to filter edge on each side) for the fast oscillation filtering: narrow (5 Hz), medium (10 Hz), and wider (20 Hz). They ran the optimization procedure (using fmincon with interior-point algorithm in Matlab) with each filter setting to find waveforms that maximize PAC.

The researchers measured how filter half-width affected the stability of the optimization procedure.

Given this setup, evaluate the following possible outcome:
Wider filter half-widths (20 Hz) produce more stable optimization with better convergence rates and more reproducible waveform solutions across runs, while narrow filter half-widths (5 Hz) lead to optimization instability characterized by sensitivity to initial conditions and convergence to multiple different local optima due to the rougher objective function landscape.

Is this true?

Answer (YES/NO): NO